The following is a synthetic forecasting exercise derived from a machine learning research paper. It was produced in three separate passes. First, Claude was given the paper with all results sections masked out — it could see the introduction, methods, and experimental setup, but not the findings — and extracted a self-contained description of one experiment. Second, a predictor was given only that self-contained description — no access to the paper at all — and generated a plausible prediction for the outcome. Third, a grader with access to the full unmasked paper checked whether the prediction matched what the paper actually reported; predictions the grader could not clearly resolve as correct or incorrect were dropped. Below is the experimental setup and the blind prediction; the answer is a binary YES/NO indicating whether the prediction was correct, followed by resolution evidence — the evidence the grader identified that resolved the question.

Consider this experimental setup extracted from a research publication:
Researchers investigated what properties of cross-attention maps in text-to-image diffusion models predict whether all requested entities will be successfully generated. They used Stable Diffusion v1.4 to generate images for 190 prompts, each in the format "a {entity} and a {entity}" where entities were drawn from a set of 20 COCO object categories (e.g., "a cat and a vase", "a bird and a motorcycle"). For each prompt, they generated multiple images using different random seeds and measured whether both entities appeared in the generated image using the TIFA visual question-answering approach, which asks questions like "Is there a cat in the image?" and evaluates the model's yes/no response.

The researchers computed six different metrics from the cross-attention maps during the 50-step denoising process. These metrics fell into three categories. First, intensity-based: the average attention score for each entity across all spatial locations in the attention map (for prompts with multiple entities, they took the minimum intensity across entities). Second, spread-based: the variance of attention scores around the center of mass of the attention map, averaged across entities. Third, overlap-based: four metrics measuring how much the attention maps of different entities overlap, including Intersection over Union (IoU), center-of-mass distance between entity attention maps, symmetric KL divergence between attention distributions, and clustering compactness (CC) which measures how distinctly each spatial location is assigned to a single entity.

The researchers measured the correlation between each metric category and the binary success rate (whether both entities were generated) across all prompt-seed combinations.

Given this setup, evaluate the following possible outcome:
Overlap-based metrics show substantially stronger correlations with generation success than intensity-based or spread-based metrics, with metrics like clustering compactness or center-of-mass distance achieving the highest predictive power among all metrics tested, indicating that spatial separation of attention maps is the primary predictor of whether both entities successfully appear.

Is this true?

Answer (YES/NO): YES